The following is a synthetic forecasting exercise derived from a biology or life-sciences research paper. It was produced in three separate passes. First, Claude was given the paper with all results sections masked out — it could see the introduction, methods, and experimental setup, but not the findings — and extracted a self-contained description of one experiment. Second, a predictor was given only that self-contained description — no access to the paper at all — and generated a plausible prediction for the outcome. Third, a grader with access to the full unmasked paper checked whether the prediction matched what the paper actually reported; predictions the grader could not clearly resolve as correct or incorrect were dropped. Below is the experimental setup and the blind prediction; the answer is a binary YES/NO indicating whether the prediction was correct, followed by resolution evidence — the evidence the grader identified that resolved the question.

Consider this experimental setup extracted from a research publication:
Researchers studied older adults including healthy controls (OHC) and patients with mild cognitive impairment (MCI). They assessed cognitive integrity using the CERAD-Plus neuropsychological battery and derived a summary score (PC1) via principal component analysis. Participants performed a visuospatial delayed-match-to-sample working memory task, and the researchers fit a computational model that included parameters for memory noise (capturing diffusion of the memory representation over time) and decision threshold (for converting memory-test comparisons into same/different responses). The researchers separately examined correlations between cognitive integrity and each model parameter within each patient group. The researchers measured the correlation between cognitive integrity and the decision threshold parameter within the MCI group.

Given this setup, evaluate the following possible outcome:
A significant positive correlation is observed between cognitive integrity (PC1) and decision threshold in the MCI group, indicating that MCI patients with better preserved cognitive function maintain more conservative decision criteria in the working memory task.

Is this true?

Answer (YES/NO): NO